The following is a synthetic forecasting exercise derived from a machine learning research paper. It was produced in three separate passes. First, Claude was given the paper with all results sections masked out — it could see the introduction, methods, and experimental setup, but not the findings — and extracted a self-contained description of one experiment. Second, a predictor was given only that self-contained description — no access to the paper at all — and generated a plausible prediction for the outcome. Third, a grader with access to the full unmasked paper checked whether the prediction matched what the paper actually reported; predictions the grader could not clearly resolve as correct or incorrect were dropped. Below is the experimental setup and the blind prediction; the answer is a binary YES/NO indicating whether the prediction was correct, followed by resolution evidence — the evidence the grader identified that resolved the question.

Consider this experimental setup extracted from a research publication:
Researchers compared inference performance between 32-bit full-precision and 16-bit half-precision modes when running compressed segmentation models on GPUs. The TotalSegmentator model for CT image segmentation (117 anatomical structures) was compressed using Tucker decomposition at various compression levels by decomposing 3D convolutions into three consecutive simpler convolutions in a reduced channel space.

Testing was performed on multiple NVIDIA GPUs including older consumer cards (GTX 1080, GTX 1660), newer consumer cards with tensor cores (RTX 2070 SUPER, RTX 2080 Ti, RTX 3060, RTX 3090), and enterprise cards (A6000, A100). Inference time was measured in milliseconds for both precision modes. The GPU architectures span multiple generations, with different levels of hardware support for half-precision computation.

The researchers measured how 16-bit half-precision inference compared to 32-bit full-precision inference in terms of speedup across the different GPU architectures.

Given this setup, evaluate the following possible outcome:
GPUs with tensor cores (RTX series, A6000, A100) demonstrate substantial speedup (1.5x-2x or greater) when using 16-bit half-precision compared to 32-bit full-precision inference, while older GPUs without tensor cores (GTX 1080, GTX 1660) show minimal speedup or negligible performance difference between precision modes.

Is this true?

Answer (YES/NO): NO